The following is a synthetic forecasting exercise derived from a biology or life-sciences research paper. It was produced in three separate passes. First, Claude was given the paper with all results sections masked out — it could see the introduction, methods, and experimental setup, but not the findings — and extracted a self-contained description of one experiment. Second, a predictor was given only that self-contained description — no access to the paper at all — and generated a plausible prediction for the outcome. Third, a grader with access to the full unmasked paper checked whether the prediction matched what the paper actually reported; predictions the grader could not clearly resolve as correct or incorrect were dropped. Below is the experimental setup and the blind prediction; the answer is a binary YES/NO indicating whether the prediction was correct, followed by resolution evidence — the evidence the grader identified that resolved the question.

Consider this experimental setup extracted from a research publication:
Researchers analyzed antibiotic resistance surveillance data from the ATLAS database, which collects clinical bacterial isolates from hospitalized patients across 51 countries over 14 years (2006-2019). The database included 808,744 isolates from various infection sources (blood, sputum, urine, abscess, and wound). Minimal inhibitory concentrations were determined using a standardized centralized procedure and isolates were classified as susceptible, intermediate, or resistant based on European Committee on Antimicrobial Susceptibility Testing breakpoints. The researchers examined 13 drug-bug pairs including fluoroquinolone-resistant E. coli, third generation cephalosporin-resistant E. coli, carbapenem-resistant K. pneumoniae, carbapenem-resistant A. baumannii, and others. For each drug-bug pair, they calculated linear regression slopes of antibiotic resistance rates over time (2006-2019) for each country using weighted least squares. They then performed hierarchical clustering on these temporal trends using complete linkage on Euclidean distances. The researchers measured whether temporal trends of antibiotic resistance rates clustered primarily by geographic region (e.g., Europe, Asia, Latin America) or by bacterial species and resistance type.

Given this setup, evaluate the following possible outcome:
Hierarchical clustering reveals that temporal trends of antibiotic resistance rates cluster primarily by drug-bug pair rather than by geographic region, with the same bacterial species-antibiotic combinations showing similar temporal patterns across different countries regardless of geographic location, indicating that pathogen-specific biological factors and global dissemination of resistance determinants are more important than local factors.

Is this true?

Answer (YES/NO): YES